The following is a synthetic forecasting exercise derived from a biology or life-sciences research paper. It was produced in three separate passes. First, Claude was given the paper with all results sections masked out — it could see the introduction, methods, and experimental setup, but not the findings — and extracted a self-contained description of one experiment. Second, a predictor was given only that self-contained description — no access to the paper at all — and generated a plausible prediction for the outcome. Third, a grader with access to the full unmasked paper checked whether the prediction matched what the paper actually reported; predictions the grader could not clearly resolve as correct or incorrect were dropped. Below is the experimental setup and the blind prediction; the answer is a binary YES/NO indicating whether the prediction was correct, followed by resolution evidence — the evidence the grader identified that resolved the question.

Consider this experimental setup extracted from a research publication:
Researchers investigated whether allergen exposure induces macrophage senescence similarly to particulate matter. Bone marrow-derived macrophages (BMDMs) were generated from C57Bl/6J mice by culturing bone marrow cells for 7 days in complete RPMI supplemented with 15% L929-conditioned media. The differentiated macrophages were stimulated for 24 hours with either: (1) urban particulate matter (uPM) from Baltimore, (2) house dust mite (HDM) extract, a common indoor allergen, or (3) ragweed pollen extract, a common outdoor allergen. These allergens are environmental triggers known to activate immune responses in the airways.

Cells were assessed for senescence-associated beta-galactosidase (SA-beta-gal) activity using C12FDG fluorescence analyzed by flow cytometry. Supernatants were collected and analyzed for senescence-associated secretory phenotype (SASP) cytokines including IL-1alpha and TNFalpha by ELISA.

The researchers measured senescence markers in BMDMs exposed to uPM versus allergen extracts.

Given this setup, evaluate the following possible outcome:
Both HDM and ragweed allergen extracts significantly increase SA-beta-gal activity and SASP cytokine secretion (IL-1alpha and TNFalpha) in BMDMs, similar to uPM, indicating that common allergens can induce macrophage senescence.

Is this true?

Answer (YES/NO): NO